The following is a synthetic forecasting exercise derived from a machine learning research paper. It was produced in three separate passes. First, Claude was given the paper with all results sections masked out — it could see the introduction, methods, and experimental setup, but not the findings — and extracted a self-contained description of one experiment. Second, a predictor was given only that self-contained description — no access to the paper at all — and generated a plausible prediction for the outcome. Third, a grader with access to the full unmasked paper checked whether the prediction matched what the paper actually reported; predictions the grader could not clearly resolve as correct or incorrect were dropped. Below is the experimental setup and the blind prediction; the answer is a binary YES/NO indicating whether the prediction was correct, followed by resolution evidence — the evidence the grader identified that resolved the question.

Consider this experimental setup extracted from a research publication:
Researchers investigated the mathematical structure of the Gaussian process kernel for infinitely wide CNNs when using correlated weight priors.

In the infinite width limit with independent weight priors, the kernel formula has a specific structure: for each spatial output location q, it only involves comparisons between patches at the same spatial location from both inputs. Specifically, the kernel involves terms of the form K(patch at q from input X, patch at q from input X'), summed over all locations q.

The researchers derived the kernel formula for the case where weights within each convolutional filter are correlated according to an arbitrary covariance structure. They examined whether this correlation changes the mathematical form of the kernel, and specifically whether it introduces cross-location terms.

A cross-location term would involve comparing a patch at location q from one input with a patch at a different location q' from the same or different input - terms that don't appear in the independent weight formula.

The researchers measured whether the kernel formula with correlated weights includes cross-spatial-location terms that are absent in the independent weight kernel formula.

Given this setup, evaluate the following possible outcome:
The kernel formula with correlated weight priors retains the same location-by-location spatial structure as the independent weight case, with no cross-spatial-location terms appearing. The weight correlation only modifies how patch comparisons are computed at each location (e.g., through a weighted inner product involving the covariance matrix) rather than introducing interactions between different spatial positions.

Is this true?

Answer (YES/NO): NO